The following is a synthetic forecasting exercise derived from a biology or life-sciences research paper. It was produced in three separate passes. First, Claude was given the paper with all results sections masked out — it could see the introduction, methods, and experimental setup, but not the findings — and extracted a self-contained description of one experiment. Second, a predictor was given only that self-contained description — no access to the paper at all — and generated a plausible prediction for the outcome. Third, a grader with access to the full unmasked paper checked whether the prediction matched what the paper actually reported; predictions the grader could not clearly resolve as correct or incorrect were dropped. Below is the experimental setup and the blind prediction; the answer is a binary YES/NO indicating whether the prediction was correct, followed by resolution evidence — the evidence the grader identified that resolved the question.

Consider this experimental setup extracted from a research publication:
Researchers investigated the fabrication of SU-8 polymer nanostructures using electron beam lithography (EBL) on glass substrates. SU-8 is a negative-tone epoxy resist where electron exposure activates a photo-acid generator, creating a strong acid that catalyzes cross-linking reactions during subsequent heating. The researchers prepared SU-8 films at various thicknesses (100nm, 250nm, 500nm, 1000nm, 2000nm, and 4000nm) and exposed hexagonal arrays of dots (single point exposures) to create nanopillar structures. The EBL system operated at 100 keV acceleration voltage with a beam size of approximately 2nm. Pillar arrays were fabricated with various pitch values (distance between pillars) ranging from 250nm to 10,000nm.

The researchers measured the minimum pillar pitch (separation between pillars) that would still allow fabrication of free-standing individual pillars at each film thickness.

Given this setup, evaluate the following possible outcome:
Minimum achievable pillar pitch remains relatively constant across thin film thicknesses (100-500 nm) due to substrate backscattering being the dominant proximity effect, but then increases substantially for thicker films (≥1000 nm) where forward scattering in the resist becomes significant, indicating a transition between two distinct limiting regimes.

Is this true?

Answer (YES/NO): NO